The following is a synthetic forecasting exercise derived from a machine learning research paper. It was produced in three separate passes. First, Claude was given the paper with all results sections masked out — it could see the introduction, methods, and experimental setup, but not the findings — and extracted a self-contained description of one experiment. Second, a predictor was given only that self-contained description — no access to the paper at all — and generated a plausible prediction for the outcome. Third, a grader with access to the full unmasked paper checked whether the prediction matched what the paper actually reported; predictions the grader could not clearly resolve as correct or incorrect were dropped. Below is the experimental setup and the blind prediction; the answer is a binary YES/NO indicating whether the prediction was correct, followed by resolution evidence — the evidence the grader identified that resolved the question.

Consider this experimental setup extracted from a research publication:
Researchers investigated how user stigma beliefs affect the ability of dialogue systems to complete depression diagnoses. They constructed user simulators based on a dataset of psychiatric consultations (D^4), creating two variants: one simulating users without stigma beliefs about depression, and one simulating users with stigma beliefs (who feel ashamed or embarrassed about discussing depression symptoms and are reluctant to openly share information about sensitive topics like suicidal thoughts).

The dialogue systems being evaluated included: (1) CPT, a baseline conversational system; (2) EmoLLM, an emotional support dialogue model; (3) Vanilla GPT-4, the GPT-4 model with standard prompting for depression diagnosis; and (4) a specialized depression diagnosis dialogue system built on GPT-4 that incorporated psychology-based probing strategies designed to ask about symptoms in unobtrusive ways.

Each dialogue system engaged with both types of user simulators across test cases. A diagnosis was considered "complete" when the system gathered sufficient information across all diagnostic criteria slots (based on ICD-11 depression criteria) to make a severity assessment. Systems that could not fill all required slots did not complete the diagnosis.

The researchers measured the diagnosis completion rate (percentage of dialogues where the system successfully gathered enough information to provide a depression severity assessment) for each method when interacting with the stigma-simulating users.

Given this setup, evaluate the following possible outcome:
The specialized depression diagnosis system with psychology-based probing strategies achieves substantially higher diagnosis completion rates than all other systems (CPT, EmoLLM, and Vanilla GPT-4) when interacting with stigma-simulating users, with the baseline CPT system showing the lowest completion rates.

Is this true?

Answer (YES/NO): NO